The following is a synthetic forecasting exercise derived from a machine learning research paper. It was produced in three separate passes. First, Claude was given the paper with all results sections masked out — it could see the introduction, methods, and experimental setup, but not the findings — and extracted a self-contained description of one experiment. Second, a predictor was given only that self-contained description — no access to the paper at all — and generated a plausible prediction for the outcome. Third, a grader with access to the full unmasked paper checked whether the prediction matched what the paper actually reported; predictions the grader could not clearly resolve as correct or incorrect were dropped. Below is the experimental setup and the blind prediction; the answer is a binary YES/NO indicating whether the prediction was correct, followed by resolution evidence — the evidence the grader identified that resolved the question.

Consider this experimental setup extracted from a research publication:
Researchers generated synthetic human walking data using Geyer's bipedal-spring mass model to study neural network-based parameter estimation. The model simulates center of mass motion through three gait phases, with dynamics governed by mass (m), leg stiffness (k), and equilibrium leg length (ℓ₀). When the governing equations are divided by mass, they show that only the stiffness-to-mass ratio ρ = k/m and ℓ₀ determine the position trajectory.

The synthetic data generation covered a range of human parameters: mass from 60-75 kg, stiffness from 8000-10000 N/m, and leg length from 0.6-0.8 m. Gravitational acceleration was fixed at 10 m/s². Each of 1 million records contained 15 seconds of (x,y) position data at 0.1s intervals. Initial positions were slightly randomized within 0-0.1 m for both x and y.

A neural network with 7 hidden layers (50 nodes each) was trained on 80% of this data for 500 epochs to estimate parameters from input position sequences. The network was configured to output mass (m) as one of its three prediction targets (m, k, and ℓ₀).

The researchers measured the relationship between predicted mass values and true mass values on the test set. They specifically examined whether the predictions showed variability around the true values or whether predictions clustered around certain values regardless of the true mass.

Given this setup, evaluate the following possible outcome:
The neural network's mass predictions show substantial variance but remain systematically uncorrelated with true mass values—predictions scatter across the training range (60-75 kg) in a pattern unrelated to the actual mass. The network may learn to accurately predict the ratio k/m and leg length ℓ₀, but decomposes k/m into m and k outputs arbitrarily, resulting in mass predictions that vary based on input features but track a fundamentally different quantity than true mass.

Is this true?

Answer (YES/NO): YES